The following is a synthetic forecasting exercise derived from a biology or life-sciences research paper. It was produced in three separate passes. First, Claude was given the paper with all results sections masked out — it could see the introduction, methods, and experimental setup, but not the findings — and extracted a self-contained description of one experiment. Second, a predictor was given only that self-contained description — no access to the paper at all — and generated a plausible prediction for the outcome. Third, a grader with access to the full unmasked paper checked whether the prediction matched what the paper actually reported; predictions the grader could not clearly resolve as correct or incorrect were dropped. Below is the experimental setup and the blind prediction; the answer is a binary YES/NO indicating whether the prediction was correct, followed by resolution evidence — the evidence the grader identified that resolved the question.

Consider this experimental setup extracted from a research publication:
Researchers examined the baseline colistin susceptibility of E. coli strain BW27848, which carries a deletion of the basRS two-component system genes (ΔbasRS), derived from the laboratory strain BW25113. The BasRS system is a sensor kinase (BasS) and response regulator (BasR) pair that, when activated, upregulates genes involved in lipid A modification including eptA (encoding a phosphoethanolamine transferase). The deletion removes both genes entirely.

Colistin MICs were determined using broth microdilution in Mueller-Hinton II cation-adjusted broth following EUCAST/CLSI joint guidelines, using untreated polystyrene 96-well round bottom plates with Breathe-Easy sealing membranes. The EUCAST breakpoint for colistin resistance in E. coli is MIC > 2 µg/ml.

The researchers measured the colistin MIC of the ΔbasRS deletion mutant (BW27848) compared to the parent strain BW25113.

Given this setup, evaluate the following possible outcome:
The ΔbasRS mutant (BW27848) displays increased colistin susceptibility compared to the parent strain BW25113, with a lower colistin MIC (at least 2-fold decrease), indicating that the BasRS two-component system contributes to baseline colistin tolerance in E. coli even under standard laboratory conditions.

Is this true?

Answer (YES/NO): NO